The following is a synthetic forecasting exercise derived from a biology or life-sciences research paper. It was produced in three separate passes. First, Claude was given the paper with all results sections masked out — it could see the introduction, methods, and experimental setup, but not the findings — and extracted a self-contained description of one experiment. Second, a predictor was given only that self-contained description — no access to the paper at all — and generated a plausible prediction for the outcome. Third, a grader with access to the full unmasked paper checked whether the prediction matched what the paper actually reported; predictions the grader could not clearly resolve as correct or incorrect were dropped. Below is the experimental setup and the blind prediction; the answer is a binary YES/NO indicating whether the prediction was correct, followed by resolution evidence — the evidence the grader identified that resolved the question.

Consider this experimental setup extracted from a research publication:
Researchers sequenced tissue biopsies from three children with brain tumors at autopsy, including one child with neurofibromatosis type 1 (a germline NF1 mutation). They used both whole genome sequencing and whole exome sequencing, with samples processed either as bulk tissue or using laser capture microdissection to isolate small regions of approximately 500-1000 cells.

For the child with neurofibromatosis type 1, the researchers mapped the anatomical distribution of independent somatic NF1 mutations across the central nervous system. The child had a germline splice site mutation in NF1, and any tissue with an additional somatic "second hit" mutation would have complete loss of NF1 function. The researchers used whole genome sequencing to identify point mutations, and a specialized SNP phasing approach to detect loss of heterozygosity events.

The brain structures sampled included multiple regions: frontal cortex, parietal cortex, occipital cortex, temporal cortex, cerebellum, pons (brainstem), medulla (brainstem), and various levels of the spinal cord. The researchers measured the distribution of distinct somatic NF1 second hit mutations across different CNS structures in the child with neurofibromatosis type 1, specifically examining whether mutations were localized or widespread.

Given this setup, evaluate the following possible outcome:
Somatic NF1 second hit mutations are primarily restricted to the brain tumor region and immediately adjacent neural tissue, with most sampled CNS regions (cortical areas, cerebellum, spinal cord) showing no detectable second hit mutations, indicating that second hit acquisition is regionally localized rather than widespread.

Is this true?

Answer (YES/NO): NO